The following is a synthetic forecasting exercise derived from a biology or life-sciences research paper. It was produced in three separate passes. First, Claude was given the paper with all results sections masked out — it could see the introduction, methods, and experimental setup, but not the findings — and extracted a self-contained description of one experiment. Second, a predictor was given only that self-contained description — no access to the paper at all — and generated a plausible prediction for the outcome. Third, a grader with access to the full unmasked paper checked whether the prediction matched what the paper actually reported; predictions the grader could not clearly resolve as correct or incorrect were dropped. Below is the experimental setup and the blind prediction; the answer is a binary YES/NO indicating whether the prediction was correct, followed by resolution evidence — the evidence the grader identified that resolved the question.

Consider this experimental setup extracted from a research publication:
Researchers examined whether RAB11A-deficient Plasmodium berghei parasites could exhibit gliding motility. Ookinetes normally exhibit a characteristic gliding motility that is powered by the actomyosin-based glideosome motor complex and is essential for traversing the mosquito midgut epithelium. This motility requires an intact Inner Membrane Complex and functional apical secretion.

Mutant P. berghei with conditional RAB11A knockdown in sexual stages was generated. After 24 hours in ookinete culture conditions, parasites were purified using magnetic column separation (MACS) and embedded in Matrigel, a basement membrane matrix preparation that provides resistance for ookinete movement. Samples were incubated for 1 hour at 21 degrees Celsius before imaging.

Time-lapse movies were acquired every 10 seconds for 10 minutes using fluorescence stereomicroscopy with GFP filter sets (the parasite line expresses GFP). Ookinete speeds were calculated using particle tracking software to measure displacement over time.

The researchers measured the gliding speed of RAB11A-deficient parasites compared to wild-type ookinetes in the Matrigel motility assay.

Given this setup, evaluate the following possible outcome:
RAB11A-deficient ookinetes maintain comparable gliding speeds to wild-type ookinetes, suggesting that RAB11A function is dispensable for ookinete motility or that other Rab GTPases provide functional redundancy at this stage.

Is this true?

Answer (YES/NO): NO